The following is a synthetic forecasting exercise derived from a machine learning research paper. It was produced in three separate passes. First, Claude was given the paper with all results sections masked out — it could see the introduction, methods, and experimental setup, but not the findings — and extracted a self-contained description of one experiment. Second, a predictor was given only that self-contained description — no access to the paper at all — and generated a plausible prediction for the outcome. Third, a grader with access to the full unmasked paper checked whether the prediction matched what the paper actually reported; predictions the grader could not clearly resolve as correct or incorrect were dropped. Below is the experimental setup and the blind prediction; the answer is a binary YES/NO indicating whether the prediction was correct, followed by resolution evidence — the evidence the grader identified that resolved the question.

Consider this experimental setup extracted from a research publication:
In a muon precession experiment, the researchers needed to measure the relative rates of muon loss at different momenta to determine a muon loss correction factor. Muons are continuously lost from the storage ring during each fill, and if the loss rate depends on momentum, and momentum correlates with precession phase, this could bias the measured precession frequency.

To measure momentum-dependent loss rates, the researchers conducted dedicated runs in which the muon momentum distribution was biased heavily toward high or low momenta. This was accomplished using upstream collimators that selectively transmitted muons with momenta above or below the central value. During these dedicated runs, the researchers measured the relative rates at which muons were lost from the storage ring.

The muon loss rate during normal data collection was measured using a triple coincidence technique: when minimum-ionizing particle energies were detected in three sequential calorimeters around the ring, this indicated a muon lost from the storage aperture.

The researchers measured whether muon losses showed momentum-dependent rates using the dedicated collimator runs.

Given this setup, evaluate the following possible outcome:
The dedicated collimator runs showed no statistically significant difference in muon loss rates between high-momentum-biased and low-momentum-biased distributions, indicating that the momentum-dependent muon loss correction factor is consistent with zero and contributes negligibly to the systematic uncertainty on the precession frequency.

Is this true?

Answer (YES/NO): NO